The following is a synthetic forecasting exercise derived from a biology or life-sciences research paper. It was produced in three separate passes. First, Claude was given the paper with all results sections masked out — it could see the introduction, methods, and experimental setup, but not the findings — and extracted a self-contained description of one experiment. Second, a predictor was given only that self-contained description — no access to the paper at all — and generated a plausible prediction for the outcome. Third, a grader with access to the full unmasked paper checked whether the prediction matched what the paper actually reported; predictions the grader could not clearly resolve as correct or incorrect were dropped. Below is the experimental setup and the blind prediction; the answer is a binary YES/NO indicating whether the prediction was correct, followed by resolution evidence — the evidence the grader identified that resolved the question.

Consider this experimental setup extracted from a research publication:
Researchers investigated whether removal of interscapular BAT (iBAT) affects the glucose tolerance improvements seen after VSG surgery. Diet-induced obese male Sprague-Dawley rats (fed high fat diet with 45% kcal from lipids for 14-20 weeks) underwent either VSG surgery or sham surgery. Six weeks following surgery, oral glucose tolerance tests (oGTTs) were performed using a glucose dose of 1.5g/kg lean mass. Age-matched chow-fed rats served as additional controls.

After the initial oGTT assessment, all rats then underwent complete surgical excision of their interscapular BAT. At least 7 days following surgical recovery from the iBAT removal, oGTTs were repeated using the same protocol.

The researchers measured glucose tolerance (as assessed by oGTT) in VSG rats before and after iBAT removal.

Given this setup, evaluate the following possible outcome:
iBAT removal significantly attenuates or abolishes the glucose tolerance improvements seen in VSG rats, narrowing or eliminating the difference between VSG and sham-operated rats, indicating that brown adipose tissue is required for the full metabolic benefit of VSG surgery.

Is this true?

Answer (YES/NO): YES